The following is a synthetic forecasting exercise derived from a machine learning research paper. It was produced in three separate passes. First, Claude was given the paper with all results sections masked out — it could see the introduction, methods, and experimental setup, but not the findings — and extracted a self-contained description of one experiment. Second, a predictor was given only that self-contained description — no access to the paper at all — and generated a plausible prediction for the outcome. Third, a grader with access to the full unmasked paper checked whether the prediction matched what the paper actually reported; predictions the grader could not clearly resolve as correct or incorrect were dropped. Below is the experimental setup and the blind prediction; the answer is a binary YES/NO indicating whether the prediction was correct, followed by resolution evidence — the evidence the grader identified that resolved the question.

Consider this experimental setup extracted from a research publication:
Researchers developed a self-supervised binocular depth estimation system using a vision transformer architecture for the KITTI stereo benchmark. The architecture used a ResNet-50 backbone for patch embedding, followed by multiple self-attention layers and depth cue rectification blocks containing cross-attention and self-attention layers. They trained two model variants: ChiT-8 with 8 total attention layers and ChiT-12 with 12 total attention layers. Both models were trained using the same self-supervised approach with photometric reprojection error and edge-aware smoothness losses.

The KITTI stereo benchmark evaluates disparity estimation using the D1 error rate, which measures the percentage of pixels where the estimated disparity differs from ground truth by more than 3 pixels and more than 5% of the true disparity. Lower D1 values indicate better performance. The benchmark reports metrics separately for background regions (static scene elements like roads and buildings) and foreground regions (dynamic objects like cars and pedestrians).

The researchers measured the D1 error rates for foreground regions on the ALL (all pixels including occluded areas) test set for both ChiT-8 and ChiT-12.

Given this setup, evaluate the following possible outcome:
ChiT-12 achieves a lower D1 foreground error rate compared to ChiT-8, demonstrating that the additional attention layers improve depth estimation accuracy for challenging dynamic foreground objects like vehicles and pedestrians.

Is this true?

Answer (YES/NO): YES